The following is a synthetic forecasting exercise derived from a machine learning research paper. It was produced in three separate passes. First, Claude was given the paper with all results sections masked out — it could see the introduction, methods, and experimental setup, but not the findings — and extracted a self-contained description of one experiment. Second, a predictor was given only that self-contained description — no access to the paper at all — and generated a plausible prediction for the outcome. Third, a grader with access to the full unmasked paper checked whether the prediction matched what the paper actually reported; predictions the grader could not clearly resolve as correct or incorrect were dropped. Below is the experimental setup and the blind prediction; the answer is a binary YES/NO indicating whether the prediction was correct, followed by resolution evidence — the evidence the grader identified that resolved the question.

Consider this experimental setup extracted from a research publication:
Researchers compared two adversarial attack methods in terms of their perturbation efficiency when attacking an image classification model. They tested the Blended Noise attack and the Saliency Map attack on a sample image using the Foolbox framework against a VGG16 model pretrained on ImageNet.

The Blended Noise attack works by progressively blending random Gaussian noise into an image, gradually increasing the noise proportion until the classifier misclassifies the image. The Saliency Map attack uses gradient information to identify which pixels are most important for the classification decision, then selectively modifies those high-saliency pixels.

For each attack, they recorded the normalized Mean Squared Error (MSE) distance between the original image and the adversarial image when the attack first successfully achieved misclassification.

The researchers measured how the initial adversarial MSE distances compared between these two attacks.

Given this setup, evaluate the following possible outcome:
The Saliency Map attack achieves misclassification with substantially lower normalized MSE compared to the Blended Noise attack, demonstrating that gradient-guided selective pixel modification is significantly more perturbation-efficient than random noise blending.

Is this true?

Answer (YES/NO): YES